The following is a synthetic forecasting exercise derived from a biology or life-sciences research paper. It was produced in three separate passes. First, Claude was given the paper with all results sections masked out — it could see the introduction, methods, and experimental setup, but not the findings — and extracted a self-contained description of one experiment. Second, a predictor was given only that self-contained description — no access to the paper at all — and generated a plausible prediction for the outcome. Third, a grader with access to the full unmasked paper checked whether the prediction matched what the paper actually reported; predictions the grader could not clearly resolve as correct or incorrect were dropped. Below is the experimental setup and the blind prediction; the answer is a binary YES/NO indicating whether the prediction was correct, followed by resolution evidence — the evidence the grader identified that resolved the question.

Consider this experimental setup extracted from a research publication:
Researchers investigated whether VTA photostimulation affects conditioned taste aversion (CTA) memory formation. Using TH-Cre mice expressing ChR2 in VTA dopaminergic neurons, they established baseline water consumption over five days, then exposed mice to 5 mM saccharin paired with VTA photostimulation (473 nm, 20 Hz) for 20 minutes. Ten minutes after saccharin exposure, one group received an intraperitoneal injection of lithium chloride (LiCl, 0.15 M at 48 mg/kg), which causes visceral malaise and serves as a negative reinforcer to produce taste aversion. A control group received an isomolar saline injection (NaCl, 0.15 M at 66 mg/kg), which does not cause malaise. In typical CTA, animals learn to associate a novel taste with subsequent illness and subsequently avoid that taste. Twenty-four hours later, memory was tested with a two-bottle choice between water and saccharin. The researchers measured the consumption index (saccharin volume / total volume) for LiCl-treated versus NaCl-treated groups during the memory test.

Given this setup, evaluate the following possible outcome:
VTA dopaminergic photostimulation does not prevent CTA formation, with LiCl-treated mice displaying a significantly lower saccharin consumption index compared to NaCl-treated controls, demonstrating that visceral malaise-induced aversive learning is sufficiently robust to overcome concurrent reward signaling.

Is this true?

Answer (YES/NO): NO